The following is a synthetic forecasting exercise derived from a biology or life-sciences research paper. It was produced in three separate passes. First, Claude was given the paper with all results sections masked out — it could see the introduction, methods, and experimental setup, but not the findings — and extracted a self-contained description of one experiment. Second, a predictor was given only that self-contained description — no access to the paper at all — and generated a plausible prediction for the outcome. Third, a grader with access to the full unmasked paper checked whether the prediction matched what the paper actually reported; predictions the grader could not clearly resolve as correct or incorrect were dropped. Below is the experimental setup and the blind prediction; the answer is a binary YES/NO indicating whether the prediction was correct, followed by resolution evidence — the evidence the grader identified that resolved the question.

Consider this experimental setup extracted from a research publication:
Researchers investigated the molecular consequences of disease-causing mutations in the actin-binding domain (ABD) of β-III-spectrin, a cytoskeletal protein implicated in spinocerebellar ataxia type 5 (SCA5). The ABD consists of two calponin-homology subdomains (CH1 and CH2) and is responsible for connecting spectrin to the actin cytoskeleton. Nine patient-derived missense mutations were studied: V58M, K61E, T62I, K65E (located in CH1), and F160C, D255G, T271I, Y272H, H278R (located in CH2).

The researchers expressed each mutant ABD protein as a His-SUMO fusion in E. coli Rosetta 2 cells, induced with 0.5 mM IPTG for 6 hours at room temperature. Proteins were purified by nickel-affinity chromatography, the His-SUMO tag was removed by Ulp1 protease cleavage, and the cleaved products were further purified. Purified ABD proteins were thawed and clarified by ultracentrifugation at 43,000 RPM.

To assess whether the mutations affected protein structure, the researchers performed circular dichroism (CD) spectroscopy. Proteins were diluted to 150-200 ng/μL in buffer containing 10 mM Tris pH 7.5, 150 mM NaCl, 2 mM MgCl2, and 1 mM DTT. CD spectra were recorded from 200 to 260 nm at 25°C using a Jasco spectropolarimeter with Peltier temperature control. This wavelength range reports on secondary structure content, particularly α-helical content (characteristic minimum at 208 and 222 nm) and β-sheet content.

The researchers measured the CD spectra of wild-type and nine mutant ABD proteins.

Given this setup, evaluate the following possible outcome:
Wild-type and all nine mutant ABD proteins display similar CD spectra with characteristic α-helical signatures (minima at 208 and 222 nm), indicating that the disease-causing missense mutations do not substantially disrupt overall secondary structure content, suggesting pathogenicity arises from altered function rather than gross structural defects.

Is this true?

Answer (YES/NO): YES